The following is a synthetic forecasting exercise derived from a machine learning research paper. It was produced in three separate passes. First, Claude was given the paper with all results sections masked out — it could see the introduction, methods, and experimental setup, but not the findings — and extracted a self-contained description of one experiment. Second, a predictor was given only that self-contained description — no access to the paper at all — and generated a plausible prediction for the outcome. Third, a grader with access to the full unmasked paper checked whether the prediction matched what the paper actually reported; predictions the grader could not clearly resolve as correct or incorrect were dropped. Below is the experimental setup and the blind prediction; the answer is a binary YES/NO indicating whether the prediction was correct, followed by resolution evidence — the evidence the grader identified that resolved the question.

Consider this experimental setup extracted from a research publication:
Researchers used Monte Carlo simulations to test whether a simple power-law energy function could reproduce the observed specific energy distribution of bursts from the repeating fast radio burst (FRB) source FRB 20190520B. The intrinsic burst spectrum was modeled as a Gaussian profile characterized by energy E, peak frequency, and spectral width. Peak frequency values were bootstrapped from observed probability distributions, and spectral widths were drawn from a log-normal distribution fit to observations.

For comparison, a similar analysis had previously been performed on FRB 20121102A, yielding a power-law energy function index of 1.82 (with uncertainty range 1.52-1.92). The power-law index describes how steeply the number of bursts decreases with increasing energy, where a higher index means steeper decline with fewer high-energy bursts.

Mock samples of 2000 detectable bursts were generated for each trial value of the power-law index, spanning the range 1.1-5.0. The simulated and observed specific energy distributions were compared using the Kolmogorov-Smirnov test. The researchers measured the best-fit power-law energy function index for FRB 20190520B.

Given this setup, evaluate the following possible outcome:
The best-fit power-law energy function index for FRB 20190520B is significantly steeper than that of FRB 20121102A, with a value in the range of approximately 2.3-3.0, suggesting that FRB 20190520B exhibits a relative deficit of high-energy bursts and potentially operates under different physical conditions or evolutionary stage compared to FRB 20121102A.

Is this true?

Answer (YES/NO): NO